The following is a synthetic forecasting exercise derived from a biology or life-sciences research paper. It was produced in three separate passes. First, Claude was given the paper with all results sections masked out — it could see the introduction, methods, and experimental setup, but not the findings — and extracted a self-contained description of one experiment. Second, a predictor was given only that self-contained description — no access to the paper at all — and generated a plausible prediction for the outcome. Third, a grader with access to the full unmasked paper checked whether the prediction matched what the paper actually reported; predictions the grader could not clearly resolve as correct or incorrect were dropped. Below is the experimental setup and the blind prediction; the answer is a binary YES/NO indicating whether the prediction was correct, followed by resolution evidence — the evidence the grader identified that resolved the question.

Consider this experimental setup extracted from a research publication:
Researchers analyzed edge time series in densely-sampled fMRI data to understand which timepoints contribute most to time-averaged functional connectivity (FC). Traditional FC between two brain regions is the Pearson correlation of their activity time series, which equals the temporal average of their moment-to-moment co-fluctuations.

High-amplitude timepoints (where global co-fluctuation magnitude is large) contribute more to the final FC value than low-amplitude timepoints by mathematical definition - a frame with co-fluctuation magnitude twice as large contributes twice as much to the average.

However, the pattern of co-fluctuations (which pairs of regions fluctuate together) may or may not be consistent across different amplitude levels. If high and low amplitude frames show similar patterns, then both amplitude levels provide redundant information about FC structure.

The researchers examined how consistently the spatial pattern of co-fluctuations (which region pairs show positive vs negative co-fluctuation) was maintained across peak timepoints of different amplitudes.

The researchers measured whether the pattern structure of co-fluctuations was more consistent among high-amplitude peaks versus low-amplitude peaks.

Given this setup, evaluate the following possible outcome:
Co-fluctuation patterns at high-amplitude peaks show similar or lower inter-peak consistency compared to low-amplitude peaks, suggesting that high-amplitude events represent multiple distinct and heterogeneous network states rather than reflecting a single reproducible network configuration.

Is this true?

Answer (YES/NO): NO